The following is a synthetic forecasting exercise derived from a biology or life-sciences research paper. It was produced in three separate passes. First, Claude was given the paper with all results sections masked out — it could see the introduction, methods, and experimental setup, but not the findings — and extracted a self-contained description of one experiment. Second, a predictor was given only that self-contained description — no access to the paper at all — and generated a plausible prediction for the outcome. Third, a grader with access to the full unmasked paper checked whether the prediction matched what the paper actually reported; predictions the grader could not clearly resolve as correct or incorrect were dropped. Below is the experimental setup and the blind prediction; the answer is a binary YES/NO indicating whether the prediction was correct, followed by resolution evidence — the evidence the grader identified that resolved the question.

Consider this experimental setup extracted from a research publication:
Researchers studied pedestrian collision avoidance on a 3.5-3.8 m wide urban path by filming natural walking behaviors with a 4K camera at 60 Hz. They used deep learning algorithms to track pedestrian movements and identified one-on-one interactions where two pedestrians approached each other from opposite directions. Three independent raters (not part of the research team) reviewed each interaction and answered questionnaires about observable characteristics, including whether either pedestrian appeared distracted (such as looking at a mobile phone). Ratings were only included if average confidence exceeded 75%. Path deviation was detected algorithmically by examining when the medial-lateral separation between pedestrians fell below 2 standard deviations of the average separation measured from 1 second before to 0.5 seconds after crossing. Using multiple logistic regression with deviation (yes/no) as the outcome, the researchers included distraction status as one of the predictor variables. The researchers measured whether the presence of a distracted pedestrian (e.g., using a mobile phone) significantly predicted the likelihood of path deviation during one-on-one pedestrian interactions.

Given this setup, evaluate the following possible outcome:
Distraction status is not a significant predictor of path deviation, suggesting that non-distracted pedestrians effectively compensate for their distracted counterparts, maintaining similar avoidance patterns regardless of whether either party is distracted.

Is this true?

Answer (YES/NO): YES